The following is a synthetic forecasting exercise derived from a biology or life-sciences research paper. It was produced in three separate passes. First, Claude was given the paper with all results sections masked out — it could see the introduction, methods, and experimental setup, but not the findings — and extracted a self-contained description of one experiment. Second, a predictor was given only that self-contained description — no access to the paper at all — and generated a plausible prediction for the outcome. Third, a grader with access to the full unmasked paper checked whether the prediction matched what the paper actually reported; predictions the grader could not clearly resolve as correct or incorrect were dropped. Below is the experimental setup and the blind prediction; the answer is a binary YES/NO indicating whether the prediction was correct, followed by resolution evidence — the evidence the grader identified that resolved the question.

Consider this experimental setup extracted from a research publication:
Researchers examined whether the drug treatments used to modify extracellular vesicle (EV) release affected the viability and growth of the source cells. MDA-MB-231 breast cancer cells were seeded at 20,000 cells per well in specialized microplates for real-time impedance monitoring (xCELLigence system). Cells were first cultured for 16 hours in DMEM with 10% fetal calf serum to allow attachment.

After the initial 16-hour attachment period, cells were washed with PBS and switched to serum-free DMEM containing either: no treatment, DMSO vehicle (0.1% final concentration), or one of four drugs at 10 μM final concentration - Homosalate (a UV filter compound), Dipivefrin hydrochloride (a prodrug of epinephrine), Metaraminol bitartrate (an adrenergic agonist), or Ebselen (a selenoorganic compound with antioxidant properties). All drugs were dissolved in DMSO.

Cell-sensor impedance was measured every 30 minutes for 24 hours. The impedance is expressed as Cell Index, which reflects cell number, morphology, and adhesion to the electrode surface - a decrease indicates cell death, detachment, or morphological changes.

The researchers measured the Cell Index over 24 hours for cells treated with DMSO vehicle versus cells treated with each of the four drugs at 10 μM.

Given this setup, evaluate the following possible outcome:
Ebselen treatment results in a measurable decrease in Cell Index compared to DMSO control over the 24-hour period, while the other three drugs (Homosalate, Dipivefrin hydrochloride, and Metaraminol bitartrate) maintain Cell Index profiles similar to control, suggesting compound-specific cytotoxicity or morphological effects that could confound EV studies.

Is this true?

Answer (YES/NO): NO